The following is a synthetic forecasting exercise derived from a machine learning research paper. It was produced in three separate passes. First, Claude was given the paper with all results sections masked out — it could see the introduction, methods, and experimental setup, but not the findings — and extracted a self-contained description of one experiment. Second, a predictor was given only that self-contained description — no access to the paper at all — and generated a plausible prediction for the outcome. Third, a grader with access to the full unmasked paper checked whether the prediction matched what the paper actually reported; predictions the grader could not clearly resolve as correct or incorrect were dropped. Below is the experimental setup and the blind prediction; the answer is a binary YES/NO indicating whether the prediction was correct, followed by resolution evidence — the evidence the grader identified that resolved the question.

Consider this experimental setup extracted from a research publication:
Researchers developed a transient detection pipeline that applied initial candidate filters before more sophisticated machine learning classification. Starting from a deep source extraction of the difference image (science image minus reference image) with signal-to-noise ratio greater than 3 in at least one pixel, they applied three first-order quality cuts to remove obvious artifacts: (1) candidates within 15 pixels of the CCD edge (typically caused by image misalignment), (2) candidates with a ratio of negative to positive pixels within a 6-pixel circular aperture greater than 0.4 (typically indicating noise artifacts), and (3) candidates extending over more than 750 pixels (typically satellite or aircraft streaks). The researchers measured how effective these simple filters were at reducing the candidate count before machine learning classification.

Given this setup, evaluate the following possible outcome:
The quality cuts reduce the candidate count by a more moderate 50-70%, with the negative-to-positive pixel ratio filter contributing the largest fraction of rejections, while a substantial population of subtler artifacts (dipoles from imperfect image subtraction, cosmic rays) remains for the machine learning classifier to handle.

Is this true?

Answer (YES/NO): NO